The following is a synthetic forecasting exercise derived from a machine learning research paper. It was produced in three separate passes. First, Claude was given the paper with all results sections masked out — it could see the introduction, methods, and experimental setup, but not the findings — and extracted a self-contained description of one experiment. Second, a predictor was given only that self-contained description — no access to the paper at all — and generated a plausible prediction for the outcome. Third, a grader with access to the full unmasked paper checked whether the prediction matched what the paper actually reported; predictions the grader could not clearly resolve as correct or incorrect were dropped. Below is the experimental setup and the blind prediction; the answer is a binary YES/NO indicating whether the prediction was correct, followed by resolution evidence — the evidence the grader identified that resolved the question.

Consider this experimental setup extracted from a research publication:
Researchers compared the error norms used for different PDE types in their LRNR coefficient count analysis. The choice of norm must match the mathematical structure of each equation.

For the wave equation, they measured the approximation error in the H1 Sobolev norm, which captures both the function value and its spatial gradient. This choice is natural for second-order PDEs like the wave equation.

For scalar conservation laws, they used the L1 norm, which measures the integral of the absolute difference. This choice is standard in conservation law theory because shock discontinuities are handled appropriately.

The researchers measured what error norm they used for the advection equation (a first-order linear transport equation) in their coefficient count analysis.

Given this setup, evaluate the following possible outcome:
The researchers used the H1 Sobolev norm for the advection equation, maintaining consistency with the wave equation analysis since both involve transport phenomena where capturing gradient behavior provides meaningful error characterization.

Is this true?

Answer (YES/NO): NO